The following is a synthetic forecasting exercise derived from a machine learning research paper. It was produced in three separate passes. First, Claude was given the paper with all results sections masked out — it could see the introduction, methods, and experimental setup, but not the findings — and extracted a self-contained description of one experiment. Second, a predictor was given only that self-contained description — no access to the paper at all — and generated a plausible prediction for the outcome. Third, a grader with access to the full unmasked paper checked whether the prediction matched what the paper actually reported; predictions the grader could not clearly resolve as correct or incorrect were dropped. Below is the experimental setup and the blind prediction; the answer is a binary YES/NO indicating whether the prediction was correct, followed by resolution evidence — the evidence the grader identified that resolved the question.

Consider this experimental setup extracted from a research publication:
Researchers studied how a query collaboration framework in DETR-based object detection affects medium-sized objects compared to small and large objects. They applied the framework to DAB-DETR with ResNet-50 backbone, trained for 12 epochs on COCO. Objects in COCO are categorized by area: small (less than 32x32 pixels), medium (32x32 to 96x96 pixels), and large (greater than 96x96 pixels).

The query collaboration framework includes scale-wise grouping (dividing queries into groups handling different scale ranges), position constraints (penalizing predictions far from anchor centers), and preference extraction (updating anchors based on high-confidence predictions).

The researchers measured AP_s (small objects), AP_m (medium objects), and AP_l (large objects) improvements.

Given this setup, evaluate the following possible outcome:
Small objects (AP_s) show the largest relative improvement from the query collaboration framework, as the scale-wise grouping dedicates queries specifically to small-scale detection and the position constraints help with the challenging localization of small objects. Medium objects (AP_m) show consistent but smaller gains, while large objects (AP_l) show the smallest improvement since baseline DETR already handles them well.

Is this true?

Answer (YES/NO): NO